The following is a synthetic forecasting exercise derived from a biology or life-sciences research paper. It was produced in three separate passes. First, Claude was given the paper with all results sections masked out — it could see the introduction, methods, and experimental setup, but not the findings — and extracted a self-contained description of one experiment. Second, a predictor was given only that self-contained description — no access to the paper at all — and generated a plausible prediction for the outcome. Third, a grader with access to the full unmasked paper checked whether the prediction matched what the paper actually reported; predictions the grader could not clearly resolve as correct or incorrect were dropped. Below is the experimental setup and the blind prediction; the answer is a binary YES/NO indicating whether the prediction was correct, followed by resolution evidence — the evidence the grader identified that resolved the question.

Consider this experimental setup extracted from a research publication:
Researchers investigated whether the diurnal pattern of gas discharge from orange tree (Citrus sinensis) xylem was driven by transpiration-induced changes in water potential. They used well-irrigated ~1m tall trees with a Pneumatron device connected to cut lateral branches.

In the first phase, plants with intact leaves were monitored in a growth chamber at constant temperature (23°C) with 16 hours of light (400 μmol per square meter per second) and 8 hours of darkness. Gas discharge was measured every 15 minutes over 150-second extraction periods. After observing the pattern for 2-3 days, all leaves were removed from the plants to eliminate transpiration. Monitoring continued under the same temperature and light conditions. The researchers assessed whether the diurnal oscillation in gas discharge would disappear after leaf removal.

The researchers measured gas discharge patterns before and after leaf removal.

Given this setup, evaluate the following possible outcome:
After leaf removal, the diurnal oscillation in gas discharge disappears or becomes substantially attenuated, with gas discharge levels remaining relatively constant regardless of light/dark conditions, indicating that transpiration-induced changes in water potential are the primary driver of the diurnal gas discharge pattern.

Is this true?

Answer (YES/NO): NO